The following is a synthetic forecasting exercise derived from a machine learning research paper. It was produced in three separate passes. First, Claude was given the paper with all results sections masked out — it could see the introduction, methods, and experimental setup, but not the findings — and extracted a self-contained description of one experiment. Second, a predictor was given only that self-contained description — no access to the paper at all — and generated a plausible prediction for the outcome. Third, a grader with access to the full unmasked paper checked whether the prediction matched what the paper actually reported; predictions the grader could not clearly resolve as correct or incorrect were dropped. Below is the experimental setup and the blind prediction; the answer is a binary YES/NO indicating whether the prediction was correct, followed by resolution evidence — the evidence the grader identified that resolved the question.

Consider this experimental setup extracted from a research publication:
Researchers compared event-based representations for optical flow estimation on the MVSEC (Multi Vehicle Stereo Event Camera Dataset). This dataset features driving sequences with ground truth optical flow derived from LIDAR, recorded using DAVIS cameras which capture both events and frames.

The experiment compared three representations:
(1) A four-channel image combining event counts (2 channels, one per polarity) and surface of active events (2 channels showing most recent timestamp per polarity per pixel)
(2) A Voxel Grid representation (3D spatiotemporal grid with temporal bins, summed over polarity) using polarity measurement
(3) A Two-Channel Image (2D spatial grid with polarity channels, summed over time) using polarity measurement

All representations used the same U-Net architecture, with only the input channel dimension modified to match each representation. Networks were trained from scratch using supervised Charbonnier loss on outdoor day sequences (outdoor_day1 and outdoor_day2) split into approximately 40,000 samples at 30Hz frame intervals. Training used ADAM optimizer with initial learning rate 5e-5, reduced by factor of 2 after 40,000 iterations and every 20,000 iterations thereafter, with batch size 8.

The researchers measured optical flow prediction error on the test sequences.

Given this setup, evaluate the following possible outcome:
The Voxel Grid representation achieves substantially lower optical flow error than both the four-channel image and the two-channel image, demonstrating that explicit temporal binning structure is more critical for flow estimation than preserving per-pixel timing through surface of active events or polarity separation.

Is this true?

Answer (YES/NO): NO